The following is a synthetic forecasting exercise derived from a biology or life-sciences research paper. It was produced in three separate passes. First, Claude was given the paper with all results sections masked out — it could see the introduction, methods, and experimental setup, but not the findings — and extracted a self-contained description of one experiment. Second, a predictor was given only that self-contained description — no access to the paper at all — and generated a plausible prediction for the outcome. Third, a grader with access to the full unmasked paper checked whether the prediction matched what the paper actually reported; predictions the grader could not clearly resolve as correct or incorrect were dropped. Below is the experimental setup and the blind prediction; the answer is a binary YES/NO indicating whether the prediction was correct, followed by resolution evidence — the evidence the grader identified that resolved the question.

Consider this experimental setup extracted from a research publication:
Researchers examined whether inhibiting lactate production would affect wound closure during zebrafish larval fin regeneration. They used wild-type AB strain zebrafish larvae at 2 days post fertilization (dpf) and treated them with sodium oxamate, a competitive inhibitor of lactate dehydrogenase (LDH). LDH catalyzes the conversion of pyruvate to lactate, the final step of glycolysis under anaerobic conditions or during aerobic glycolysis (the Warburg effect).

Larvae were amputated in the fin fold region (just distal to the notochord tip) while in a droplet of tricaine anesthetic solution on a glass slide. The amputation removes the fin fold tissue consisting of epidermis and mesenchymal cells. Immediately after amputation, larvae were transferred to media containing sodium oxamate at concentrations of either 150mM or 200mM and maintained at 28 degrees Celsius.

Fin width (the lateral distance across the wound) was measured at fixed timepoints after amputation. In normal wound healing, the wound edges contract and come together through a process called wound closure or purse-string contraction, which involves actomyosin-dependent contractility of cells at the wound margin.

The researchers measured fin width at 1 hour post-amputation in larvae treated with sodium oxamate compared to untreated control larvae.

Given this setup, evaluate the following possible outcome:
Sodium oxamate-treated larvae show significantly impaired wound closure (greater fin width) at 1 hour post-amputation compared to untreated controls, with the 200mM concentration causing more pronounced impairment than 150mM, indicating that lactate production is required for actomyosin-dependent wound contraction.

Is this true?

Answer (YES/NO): NO